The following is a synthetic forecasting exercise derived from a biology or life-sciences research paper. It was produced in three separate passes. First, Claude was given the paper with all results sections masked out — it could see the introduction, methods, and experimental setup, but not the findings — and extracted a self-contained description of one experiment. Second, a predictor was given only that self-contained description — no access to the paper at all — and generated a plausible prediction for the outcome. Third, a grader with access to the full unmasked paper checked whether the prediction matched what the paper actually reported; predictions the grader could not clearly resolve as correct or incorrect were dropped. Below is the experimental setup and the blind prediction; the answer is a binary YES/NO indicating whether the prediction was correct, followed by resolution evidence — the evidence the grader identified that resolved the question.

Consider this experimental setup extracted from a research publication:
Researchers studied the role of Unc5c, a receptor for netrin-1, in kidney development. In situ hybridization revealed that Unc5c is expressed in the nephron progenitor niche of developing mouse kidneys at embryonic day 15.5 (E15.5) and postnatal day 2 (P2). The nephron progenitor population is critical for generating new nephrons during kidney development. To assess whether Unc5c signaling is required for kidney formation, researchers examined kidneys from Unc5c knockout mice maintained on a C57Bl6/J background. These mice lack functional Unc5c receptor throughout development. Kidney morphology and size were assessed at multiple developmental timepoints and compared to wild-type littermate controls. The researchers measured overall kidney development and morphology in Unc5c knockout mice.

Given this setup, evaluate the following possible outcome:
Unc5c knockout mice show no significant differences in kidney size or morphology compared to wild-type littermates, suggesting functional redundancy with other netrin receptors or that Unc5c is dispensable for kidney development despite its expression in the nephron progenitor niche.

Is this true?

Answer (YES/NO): YES